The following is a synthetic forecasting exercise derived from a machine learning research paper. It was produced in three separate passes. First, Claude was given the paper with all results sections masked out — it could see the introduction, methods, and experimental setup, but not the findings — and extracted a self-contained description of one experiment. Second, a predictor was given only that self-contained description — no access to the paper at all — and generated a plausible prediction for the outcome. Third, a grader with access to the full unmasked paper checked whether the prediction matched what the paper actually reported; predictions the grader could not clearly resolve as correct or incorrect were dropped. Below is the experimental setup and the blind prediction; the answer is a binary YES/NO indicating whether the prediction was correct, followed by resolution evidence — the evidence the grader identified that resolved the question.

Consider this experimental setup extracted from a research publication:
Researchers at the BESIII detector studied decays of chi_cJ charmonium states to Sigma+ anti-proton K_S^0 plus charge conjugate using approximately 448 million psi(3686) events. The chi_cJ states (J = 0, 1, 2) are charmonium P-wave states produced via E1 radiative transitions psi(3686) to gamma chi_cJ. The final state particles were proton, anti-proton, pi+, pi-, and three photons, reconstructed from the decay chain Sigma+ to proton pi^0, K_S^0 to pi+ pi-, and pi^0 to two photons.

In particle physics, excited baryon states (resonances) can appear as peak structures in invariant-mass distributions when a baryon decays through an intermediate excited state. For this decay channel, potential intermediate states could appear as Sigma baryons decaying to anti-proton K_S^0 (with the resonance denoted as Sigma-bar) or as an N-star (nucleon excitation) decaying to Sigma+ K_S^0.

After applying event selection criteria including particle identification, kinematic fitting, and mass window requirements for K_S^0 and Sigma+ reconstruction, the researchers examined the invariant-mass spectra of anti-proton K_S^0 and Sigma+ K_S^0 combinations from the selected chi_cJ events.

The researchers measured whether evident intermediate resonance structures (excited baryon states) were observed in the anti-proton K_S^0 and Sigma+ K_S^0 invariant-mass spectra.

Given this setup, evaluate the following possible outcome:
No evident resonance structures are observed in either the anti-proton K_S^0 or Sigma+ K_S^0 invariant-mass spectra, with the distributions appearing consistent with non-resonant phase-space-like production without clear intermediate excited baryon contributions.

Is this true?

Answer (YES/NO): YES